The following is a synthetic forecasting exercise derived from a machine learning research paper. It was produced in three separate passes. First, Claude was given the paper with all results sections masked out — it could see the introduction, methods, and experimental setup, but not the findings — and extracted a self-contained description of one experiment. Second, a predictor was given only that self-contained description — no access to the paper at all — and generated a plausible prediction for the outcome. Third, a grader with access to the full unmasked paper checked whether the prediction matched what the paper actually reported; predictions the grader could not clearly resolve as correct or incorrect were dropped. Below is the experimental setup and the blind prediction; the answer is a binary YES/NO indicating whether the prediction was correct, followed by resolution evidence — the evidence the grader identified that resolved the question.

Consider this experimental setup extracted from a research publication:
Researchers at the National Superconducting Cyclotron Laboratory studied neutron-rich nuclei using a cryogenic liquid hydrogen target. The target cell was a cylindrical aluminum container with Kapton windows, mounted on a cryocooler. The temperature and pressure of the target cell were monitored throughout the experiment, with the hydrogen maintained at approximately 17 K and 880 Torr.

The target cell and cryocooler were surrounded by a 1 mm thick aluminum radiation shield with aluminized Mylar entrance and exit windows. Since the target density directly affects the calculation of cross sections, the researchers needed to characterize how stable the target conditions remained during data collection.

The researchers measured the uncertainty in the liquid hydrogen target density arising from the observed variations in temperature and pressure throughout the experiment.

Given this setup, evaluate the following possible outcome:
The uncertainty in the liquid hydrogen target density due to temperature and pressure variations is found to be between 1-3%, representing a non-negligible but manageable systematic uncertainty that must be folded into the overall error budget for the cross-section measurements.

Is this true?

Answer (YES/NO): NO